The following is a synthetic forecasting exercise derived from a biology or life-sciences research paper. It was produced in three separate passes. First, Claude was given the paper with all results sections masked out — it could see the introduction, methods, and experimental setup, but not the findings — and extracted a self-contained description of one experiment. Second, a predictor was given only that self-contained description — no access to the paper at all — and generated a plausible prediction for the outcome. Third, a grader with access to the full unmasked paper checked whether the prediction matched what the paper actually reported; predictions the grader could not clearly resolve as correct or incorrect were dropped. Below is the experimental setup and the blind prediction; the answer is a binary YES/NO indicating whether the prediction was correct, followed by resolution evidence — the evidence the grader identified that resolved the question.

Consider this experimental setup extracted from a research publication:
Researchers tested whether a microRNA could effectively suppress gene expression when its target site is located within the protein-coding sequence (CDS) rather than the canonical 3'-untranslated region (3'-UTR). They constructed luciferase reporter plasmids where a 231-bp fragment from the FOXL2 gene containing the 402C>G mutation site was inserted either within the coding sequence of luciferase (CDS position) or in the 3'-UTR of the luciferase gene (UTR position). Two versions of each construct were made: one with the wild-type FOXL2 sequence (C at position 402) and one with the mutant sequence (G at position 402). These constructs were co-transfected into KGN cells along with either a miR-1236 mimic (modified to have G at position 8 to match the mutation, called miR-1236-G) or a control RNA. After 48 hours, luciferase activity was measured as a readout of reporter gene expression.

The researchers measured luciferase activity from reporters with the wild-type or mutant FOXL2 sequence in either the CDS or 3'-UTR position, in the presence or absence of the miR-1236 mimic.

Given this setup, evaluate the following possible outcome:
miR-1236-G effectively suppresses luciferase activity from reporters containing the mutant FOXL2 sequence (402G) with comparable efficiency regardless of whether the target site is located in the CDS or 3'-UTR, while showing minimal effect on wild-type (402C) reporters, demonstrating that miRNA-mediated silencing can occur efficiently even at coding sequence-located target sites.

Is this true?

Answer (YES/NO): NO